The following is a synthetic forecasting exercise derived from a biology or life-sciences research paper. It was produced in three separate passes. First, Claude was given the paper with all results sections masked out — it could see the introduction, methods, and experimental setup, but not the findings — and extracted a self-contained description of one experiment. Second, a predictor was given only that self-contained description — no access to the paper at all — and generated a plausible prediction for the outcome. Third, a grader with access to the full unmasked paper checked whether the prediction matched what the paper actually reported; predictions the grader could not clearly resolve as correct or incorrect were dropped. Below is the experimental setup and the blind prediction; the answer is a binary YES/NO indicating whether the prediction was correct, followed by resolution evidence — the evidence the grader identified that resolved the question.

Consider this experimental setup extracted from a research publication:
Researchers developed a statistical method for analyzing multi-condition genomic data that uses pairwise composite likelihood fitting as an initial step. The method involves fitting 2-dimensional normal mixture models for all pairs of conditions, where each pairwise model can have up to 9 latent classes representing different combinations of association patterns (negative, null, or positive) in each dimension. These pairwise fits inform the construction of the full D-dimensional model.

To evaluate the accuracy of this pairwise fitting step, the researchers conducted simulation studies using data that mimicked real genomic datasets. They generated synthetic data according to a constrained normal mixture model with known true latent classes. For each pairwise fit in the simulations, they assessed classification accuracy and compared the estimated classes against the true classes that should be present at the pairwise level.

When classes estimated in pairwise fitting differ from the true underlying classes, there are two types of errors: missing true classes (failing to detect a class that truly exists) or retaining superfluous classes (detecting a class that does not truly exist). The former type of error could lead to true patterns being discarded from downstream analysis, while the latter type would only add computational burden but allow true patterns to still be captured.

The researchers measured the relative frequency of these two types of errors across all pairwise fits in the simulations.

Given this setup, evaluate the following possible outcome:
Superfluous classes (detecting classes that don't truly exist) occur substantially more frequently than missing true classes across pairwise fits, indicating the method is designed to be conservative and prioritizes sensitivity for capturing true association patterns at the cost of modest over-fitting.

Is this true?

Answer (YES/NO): YES